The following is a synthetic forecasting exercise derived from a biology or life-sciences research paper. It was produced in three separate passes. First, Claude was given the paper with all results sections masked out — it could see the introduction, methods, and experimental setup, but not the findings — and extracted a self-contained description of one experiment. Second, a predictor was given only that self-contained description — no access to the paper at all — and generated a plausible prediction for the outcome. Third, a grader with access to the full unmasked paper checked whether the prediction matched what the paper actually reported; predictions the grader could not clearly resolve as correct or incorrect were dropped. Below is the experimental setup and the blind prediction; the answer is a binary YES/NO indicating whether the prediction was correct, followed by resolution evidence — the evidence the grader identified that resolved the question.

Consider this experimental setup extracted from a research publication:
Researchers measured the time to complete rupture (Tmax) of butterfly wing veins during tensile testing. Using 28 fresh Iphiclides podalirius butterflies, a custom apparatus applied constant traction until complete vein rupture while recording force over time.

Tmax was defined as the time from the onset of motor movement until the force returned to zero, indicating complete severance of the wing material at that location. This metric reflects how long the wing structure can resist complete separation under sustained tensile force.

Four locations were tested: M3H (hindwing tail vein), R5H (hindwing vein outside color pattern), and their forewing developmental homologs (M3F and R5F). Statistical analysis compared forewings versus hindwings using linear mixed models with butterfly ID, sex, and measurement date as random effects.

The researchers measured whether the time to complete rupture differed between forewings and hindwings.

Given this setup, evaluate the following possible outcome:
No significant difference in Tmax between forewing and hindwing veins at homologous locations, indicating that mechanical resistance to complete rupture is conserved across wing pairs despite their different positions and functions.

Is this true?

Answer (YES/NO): NO